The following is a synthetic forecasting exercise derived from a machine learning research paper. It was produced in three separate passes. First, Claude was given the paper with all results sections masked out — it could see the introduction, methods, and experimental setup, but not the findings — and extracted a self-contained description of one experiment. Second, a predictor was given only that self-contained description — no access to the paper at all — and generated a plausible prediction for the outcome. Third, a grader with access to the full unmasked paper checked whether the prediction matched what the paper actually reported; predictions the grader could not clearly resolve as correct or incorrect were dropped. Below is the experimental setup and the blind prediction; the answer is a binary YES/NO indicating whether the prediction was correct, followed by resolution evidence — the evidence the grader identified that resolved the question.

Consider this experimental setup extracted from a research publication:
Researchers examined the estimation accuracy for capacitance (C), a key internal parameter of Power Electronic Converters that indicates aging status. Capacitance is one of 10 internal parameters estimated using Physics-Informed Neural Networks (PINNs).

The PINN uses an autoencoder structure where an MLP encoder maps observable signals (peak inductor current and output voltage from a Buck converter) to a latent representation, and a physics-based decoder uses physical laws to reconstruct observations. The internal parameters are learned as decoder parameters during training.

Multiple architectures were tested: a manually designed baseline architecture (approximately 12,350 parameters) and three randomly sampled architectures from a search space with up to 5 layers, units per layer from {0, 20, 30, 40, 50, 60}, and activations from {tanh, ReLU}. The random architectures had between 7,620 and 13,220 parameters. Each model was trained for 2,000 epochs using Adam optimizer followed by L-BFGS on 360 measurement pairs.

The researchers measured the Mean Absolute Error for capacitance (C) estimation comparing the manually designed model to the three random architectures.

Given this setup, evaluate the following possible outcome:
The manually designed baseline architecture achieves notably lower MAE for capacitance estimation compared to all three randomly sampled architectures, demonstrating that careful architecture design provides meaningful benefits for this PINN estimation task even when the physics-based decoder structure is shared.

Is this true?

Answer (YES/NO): YES